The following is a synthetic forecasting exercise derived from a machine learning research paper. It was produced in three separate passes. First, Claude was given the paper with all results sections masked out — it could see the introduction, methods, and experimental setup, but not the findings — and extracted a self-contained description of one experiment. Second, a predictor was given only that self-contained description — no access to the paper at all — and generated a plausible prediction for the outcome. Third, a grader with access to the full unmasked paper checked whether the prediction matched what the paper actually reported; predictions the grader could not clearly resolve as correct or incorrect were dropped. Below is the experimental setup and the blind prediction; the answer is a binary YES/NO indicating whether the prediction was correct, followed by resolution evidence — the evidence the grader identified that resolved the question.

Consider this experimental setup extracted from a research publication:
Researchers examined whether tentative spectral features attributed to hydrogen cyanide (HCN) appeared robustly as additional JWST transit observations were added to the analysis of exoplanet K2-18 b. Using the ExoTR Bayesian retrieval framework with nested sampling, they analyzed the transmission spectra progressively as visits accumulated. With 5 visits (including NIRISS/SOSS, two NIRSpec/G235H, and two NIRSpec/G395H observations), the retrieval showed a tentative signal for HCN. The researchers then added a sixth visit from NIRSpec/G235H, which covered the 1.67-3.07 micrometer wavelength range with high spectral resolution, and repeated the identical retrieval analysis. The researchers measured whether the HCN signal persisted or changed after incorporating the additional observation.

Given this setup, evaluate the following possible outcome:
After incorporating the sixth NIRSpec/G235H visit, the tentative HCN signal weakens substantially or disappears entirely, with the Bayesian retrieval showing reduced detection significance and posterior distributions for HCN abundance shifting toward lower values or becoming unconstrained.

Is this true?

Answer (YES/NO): YES